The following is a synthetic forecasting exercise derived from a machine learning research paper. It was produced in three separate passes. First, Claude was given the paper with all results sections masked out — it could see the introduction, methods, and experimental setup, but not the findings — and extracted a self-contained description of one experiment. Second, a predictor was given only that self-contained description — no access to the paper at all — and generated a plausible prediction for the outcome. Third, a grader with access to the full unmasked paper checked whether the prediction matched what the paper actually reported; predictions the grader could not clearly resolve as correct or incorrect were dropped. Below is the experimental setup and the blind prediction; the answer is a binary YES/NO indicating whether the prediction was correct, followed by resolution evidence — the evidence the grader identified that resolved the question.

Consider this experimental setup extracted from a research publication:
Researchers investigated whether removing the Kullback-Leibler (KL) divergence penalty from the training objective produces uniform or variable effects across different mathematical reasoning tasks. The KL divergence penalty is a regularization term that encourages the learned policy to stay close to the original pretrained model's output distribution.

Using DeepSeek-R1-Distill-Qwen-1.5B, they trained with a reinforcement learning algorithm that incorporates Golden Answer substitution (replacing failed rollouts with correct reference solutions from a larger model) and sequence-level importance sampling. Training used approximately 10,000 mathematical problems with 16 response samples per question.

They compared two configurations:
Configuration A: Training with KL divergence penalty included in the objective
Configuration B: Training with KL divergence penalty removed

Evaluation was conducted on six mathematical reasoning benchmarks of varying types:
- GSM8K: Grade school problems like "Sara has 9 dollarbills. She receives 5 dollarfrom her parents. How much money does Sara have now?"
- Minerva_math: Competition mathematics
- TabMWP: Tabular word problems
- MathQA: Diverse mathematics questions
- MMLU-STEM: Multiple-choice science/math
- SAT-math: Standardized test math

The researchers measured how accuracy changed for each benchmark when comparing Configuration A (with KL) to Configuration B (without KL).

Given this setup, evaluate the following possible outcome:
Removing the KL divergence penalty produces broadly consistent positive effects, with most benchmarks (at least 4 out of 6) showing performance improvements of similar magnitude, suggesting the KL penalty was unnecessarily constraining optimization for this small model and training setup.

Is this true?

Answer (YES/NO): NO